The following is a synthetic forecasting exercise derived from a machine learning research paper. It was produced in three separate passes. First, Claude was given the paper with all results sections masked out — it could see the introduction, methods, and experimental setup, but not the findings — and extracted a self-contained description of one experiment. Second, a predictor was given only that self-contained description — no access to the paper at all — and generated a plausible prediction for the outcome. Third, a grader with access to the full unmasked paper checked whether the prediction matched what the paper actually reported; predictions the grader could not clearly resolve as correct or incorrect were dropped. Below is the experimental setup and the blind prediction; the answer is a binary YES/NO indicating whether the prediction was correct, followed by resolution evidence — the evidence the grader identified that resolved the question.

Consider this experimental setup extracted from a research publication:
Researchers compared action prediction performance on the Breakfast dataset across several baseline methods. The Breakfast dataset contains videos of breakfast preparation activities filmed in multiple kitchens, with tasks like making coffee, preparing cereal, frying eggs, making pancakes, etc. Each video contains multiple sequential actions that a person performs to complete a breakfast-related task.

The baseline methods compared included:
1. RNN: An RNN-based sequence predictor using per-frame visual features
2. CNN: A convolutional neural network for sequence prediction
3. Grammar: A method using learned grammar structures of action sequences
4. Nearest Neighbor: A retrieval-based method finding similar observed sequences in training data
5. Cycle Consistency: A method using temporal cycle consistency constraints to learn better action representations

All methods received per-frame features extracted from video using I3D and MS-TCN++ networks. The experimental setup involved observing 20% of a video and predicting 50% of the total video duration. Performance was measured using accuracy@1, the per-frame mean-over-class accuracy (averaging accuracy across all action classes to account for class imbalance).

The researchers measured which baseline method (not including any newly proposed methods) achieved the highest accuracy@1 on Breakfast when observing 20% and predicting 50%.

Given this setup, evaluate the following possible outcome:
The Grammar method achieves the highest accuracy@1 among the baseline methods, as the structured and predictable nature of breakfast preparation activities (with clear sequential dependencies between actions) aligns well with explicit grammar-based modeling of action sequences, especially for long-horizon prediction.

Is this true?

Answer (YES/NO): NO